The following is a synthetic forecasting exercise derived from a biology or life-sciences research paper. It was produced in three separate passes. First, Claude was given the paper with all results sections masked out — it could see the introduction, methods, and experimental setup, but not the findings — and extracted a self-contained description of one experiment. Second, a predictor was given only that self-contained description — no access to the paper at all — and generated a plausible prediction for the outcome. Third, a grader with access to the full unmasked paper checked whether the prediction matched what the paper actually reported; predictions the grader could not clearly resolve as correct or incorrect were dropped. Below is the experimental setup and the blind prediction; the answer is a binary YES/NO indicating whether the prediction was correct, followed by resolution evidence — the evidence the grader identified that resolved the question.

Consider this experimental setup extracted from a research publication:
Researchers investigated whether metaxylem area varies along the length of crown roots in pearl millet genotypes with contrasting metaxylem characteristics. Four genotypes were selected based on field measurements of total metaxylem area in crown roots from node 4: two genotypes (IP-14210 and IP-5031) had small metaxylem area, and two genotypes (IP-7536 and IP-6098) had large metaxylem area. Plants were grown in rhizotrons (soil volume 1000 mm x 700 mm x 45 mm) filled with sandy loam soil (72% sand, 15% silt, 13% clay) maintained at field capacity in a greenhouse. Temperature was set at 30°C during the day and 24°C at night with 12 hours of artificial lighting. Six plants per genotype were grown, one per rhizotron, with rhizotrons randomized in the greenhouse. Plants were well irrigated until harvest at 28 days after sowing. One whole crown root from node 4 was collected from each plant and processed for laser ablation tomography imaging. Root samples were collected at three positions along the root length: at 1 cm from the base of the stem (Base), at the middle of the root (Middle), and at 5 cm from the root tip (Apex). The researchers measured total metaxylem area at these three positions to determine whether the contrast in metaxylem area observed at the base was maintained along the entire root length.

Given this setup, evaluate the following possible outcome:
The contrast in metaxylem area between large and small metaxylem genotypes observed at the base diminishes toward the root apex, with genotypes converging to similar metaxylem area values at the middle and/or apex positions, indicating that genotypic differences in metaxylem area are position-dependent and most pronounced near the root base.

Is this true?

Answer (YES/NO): YES